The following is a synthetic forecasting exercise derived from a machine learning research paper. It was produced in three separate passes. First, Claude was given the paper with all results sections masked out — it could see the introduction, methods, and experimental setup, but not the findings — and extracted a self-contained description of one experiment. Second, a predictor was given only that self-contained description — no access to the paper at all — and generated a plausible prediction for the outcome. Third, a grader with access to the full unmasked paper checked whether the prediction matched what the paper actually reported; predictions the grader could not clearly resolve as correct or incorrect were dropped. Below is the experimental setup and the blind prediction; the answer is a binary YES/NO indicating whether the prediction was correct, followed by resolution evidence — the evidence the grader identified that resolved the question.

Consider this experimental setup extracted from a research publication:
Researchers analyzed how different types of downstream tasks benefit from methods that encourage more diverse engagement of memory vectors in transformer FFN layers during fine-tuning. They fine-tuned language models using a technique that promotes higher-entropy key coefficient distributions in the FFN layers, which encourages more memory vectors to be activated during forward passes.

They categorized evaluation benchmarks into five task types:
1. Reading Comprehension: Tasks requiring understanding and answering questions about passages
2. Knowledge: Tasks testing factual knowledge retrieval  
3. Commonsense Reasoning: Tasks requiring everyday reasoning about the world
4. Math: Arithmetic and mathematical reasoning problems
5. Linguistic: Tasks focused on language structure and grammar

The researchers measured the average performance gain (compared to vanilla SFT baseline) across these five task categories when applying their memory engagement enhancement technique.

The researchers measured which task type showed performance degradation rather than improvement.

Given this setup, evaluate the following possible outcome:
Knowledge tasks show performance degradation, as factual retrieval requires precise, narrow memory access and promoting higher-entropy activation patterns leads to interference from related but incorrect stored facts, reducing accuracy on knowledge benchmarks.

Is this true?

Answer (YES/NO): NO